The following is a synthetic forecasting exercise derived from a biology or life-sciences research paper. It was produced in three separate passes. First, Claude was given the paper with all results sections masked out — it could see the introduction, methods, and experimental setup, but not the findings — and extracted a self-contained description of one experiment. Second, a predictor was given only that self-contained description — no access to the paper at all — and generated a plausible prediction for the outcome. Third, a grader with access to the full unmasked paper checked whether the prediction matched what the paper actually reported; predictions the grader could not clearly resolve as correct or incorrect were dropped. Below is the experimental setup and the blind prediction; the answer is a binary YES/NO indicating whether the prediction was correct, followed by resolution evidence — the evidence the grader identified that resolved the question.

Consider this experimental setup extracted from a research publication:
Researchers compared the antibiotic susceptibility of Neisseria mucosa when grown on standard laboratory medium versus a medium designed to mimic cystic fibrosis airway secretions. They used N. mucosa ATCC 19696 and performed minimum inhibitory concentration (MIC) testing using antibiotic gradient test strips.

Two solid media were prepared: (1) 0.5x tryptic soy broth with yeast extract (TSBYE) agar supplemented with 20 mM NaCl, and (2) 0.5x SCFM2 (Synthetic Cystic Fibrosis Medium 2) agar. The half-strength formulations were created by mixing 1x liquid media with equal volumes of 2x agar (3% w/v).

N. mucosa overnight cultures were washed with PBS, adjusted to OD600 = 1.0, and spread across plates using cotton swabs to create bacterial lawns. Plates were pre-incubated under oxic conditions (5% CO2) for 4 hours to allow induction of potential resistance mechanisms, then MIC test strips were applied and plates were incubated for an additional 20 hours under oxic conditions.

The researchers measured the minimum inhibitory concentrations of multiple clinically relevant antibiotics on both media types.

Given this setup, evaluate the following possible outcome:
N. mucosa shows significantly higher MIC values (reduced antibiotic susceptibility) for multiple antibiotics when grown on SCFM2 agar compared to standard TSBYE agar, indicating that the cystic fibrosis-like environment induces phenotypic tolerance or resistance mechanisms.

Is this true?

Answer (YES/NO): YES